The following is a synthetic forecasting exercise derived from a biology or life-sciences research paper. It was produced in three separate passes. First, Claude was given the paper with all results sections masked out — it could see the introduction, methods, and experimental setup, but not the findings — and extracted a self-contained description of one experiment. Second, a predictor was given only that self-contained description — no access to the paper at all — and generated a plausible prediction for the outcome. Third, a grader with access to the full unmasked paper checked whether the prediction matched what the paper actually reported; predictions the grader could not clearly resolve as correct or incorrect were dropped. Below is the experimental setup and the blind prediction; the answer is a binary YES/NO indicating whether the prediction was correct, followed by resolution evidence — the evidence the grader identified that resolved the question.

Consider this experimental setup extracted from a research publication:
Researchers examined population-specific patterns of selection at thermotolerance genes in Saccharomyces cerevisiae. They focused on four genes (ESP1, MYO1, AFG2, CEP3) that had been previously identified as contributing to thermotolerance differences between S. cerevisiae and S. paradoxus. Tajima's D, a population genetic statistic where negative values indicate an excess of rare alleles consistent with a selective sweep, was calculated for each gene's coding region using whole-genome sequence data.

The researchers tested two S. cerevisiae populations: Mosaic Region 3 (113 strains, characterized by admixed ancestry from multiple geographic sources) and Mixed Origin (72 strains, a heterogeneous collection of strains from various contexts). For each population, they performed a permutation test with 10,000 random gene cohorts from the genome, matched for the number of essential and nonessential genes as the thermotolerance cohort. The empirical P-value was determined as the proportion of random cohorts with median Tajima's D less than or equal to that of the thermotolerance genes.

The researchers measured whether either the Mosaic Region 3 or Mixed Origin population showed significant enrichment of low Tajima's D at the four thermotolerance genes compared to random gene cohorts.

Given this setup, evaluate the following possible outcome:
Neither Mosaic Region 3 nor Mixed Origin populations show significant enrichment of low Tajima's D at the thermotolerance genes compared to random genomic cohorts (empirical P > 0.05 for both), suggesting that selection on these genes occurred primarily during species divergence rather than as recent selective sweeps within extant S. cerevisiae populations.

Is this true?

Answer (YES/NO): YES